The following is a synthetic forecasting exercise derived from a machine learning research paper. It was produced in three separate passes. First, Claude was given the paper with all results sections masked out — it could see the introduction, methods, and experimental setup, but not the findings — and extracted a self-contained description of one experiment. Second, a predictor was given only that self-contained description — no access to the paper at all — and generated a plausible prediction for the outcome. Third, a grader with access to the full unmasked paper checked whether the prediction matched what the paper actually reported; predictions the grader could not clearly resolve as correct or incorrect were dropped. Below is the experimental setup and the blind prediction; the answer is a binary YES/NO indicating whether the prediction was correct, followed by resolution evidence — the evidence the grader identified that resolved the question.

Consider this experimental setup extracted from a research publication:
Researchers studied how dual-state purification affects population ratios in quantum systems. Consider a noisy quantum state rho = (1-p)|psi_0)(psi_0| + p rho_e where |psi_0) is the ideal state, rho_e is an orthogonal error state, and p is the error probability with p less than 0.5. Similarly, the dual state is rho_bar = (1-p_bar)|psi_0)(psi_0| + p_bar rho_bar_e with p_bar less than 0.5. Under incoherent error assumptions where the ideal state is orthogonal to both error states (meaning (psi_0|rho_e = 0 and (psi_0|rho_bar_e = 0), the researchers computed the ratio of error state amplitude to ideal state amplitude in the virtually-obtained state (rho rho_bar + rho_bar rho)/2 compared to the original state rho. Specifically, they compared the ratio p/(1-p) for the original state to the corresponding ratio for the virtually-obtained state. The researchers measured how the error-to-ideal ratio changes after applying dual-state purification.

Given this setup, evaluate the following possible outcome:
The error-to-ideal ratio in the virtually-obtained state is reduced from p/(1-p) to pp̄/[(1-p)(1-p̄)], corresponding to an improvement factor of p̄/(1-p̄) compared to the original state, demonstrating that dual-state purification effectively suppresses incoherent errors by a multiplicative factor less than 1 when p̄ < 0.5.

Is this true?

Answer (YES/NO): NO